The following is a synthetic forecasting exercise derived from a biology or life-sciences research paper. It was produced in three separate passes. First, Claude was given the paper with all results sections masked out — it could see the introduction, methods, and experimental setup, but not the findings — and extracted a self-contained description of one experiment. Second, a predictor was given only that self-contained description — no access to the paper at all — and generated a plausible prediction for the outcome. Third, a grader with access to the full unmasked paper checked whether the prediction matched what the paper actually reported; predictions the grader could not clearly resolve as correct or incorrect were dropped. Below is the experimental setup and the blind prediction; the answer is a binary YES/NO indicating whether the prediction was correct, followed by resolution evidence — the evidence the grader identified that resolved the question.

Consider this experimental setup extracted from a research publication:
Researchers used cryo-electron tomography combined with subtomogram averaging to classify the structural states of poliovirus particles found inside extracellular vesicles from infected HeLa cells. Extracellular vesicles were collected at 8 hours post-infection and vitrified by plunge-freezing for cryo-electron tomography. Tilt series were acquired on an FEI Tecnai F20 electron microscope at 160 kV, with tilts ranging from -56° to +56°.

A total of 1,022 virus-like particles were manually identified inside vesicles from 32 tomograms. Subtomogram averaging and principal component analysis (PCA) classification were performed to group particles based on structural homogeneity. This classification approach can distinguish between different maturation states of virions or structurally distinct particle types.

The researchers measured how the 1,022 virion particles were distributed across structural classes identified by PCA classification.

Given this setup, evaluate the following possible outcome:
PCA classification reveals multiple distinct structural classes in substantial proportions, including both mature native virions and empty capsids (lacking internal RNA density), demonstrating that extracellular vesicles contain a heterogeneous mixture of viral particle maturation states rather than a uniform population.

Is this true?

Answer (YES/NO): NO